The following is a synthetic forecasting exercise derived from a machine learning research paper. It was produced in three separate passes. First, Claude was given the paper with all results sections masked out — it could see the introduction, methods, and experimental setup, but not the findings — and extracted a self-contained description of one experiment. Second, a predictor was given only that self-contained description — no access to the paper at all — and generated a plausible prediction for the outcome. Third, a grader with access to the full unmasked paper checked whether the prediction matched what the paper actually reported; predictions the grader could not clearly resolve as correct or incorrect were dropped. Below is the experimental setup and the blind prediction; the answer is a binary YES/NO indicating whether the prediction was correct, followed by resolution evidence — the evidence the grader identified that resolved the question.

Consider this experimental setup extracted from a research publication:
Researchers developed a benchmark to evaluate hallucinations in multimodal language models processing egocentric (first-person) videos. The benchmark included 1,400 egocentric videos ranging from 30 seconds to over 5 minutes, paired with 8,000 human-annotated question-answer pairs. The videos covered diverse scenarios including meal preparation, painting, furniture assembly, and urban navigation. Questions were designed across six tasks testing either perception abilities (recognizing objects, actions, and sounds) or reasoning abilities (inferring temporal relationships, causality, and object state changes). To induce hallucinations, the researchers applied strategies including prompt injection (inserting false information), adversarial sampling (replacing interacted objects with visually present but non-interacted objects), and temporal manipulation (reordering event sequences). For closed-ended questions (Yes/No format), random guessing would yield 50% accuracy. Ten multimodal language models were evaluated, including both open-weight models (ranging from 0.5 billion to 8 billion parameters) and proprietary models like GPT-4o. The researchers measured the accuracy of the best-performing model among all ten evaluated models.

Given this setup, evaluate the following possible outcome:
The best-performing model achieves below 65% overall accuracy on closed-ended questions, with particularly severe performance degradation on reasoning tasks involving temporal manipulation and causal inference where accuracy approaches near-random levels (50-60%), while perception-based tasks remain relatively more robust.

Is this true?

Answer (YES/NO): NO